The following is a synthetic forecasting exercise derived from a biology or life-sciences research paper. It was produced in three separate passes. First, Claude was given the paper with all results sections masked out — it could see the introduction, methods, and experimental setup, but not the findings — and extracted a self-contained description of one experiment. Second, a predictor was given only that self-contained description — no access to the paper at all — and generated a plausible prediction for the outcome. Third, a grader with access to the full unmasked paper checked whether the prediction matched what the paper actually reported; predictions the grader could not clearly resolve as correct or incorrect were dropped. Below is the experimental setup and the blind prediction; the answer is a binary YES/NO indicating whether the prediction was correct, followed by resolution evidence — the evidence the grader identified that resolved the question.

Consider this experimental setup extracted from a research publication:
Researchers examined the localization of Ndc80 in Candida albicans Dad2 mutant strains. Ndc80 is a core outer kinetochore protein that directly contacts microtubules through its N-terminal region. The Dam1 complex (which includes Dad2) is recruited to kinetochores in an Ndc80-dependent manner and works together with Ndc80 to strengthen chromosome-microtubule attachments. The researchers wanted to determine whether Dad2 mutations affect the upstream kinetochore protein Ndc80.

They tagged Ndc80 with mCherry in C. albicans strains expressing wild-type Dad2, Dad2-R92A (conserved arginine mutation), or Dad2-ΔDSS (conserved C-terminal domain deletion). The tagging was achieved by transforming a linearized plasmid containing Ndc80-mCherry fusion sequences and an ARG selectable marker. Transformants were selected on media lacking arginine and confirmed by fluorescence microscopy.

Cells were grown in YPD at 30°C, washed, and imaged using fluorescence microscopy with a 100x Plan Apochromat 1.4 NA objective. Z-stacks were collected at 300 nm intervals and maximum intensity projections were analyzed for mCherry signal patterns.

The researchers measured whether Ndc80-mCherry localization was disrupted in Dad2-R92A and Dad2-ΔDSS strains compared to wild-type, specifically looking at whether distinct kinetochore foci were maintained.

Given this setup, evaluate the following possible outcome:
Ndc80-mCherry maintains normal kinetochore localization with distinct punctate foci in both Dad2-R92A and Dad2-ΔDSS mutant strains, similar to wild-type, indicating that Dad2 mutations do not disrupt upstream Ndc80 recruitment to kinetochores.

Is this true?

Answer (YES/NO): NO